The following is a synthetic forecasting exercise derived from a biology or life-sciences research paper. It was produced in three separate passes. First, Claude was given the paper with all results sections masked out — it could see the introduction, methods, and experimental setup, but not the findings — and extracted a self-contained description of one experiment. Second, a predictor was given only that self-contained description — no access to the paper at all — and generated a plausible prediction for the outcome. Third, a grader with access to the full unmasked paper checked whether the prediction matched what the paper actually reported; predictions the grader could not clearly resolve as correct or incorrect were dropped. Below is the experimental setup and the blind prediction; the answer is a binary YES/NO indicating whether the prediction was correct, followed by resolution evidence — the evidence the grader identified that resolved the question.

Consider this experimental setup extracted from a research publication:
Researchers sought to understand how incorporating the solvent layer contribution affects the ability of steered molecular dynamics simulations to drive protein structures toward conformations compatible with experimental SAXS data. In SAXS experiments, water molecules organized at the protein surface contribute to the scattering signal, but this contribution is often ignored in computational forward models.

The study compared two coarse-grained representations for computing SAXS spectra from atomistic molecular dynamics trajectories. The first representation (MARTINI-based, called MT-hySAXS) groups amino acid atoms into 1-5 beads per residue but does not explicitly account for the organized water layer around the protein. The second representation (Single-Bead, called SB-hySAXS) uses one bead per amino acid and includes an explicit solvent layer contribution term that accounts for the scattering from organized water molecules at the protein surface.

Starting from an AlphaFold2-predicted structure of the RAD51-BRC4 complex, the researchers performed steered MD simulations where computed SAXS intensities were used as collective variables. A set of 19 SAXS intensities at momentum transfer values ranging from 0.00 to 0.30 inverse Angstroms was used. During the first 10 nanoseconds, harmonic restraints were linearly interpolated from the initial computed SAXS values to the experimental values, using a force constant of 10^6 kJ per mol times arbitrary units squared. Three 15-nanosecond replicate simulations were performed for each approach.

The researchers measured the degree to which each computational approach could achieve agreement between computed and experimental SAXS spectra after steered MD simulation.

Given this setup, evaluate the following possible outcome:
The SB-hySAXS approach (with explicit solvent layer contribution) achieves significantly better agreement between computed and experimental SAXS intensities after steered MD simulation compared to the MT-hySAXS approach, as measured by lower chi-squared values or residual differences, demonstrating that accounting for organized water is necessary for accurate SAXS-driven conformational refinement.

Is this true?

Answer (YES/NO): NO